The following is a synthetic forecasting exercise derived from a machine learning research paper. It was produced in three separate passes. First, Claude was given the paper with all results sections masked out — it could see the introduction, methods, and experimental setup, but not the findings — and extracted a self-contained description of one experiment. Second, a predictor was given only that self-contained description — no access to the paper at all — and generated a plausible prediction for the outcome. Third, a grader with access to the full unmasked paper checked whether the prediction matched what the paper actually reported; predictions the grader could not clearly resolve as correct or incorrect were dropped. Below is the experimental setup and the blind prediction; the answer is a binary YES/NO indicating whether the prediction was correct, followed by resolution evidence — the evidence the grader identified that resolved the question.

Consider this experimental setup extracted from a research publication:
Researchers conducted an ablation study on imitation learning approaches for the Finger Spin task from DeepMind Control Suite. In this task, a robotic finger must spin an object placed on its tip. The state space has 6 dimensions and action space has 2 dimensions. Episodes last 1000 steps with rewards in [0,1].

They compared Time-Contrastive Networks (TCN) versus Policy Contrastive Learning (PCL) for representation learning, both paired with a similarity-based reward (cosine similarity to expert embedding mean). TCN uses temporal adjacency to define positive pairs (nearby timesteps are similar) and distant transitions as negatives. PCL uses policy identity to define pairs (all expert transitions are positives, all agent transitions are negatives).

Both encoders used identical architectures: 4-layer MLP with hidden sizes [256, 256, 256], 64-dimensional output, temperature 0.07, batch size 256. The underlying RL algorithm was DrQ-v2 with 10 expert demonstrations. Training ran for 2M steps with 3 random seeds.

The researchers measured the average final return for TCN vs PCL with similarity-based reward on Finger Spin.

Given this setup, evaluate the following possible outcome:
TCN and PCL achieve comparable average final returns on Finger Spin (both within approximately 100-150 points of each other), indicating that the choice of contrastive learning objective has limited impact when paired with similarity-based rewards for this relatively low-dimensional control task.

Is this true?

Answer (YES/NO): YES